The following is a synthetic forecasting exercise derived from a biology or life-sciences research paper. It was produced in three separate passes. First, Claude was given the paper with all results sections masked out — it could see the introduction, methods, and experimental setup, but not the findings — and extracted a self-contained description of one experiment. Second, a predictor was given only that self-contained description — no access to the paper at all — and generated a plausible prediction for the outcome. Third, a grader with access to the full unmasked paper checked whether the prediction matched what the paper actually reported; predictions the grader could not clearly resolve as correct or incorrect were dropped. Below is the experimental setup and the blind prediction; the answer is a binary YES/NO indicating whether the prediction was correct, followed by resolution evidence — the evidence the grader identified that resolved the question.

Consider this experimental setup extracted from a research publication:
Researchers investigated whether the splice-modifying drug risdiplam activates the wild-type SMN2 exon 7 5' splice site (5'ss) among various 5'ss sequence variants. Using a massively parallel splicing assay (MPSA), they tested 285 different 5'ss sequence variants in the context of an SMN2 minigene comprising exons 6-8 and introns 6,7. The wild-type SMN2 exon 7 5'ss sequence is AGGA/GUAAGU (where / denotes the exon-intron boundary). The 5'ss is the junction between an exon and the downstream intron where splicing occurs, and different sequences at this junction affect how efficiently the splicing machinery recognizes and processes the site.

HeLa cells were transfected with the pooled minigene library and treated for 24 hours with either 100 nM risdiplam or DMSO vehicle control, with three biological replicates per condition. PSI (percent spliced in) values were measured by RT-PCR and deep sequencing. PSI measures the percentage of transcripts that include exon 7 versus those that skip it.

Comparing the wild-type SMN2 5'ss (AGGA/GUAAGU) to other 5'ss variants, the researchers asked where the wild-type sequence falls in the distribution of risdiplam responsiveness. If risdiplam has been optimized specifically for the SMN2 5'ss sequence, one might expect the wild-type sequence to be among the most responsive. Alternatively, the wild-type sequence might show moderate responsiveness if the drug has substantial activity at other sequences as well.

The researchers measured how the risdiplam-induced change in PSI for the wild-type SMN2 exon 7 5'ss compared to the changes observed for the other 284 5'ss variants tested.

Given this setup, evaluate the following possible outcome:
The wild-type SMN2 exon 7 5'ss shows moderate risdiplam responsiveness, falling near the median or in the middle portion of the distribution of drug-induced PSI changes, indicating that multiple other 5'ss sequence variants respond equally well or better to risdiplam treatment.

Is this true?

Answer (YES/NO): NO